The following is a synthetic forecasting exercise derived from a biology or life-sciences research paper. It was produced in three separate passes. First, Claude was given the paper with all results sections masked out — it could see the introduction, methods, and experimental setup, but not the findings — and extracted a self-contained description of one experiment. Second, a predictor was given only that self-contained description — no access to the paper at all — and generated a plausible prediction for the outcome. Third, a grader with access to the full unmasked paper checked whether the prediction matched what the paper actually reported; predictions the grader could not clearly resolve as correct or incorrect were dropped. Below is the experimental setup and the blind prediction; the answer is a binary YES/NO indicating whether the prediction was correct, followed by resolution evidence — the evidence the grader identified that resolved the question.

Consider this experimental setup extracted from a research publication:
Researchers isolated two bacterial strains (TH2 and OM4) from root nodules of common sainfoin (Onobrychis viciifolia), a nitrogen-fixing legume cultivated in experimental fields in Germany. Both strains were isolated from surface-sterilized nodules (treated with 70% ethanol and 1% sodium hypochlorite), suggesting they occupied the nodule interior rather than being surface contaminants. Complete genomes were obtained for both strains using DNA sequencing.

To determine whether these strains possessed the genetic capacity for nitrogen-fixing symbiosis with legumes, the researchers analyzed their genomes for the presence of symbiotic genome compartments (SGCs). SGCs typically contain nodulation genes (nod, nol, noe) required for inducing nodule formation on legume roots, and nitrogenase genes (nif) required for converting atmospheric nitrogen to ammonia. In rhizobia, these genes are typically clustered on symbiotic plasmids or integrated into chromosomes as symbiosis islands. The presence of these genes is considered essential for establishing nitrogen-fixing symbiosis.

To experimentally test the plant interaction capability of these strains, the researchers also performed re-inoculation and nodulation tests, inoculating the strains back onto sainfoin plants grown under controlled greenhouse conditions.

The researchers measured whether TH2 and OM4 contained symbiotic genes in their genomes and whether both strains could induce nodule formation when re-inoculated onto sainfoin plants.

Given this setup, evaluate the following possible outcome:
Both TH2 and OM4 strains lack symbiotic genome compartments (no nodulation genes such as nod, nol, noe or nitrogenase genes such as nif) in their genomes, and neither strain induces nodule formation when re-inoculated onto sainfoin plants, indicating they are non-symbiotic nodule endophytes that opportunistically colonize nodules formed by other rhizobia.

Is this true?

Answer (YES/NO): NO